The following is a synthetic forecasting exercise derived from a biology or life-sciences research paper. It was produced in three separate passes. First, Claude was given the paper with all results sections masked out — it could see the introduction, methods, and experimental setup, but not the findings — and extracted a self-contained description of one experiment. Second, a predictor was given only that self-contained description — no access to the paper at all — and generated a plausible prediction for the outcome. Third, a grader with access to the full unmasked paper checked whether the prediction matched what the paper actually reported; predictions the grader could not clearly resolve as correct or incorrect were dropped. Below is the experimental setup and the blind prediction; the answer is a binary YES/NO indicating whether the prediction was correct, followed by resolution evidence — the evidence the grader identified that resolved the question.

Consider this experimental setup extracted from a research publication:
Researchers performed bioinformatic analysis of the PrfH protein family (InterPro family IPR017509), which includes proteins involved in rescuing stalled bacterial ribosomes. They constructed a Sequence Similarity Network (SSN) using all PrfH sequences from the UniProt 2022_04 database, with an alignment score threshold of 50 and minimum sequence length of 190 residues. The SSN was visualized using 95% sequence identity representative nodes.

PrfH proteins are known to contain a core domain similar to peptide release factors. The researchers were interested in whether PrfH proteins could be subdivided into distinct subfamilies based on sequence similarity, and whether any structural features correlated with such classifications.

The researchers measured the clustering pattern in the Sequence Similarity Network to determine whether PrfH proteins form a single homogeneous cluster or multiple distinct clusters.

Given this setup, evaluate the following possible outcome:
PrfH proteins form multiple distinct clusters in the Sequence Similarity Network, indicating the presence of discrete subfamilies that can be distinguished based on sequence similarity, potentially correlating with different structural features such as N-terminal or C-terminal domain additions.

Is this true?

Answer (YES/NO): YES